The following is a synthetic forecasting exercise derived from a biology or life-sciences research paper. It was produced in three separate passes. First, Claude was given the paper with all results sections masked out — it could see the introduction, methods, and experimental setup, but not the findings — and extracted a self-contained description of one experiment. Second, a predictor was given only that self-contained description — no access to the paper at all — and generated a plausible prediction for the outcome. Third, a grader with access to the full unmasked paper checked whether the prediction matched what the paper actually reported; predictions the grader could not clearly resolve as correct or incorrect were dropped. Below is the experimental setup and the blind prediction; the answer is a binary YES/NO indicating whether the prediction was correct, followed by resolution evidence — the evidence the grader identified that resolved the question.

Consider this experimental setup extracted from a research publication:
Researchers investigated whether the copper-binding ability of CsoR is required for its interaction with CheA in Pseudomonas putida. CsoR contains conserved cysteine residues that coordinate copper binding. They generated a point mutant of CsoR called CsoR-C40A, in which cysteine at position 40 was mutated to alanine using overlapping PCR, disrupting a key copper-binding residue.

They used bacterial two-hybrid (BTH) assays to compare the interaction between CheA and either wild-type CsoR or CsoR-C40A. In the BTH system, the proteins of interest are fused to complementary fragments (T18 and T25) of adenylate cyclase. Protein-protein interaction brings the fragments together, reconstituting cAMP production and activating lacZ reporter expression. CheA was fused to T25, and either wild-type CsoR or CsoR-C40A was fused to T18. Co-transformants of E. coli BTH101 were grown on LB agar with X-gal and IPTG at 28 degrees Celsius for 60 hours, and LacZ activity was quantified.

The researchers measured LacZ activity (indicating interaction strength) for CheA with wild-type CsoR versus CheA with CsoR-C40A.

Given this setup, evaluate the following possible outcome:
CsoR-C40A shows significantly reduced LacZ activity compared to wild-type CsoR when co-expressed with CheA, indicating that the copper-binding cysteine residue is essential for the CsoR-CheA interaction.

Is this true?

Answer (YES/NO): NO